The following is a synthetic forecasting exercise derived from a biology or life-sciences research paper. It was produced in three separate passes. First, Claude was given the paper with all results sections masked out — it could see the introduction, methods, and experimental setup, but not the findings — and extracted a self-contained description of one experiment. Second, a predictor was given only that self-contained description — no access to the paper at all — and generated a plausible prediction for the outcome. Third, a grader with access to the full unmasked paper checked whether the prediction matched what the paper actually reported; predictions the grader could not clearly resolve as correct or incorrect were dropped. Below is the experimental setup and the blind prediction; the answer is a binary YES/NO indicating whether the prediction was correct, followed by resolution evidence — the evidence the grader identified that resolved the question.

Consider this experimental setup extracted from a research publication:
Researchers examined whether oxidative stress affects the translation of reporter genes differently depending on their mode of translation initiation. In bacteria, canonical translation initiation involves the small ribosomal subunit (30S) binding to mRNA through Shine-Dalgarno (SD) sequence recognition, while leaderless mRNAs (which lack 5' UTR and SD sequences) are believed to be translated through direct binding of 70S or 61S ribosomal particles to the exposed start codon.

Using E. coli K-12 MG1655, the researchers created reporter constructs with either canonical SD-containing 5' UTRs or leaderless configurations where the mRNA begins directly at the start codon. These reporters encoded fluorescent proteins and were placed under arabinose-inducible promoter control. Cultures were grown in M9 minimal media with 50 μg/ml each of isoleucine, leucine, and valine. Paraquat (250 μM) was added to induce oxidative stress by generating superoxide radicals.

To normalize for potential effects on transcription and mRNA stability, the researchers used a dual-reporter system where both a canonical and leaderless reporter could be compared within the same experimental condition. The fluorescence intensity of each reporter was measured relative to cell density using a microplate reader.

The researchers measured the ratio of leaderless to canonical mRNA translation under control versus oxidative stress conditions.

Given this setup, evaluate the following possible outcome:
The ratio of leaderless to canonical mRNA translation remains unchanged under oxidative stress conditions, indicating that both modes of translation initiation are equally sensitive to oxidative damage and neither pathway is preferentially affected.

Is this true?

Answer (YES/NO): NO